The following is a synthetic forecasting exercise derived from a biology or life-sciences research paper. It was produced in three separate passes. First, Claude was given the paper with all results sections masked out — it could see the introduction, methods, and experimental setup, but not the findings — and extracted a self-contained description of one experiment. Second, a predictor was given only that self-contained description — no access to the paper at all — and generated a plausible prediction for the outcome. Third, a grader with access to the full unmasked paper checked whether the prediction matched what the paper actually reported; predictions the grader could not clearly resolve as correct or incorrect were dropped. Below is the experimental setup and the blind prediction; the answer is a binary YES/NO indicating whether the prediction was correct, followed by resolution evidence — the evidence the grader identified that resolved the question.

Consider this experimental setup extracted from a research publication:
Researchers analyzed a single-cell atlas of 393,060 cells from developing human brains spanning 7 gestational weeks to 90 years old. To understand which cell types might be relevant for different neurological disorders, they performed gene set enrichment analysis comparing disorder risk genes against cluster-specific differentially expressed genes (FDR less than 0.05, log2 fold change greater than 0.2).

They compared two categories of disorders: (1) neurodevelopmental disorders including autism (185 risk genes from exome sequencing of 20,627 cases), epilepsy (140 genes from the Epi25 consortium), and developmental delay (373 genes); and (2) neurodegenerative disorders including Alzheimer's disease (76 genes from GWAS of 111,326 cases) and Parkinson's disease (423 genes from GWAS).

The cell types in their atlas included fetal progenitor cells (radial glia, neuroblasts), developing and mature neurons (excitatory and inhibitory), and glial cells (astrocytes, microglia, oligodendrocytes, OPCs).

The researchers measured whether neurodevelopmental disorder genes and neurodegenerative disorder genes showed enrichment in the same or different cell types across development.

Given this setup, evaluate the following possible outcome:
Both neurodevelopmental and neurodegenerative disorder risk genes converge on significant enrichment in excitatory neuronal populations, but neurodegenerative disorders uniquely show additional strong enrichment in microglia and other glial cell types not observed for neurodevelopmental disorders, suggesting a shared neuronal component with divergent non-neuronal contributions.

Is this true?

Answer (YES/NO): NO